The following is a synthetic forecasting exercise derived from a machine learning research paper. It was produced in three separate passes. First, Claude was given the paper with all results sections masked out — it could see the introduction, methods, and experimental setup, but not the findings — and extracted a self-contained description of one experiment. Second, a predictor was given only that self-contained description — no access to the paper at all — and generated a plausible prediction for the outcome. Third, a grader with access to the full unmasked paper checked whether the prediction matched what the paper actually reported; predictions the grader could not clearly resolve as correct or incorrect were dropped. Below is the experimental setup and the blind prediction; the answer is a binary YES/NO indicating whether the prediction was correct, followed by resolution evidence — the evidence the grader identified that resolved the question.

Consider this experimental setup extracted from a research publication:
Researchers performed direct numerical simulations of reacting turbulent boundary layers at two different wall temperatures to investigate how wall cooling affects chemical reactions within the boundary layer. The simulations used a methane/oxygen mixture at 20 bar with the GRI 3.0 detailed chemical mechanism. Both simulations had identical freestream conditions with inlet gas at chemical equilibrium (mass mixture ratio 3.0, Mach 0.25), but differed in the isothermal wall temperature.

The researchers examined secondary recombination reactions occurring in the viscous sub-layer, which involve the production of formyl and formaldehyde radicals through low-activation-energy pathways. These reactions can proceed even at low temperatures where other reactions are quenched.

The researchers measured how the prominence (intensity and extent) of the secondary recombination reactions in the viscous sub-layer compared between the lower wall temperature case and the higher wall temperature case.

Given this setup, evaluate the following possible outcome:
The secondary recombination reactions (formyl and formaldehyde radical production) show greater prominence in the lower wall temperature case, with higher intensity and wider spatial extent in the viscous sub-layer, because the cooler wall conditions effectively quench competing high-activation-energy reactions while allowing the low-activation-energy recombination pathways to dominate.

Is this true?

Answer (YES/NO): YES